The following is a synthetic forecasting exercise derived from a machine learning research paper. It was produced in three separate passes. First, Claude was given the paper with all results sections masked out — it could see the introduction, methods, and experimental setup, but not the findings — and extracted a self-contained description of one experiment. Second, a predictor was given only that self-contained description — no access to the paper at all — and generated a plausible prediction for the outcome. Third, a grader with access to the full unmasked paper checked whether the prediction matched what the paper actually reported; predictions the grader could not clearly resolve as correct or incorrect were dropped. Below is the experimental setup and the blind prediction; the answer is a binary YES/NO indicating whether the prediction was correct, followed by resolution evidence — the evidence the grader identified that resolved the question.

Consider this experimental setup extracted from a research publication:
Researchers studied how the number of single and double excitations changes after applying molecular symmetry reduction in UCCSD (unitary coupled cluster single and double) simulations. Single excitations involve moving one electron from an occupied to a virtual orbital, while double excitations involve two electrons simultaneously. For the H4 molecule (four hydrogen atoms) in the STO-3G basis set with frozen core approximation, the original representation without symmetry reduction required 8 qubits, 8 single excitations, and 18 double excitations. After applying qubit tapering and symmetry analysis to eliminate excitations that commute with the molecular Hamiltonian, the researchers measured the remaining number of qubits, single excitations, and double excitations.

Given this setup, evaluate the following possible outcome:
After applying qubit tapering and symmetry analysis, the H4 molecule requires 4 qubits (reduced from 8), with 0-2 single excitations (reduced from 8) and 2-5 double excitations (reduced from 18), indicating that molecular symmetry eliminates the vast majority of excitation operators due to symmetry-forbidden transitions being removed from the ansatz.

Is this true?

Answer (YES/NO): NO